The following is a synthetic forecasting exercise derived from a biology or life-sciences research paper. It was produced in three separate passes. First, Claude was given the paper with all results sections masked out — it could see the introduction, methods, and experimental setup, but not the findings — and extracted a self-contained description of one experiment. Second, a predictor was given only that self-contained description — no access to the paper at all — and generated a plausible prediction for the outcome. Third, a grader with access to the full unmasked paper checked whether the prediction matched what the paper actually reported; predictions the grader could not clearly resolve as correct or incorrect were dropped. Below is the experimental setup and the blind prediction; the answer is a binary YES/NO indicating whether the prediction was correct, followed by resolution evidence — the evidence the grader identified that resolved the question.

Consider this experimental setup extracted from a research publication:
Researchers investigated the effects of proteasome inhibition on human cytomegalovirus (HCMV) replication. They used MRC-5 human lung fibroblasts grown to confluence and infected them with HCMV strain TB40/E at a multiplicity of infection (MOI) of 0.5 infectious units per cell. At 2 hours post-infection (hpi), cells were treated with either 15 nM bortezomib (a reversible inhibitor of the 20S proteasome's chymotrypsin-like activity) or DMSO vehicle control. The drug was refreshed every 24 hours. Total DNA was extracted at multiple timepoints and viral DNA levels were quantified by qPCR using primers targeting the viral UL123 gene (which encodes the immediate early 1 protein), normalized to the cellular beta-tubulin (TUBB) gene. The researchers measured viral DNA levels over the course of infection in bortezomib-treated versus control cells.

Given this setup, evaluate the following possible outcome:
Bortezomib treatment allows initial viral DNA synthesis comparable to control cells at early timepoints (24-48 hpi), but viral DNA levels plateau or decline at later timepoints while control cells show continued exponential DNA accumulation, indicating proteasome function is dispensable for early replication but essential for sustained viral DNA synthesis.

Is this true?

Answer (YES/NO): NO